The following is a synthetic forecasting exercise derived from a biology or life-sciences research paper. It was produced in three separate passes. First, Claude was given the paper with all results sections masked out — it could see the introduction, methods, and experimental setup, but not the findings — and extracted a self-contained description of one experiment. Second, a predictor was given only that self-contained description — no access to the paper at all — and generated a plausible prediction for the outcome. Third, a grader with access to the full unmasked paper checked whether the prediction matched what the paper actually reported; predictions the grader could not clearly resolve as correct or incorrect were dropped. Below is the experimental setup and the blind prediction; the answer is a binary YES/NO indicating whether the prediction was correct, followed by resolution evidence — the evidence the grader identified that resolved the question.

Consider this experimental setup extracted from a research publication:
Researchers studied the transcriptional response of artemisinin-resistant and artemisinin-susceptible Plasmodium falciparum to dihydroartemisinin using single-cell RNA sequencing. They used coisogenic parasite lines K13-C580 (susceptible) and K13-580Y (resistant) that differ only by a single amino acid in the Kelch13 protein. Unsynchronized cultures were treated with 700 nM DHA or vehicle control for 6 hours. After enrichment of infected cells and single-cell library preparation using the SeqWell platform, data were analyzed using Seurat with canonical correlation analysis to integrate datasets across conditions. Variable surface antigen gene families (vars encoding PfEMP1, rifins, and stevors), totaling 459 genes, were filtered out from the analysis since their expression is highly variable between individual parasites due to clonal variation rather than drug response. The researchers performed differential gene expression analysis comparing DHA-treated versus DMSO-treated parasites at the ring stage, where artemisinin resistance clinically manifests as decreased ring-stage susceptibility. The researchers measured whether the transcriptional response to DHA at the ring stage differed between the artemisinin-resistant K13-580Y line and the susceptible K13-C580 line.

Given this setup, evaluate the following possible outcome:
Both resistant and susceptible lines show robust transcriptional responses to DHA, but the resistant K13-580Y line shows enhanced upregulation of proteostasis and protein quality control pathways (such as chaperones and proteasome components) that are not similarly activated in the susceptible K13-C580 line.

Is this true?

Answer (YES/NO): NO